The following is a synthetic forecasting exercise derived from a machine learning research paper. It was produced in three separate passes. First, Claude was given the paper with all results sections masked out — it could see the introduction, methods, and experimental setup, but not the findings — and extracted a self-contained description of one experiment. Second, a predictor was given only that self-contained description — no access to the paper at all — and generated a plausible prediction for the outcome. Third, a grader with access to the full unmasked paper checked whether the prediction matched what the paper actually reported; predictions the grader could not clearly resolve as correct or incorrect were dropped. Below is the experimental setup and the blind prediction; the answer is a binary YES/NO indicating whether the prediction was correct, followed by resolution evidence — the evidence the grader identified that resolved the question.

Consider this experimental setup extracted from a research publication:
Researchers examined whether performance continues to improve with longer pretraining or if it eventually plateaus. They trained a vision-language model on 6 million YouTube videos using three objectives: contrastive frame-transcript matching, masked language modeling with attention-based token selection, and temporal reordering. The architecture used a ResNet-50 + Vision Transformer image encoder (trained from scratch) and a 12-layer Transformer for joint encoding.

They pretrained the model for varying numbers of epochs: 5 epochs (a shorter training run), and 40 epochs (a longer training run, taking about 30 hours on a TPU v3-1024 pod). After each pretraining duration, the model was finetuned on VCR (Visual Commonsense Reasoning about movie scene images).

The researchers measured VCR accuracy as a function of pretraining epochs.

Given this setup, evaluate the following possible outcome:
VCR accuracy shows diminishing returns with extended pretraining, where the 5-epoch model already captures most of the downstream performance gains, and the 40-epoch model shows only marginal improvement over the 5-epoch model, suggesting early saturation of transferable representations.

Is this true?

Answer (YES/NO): NO